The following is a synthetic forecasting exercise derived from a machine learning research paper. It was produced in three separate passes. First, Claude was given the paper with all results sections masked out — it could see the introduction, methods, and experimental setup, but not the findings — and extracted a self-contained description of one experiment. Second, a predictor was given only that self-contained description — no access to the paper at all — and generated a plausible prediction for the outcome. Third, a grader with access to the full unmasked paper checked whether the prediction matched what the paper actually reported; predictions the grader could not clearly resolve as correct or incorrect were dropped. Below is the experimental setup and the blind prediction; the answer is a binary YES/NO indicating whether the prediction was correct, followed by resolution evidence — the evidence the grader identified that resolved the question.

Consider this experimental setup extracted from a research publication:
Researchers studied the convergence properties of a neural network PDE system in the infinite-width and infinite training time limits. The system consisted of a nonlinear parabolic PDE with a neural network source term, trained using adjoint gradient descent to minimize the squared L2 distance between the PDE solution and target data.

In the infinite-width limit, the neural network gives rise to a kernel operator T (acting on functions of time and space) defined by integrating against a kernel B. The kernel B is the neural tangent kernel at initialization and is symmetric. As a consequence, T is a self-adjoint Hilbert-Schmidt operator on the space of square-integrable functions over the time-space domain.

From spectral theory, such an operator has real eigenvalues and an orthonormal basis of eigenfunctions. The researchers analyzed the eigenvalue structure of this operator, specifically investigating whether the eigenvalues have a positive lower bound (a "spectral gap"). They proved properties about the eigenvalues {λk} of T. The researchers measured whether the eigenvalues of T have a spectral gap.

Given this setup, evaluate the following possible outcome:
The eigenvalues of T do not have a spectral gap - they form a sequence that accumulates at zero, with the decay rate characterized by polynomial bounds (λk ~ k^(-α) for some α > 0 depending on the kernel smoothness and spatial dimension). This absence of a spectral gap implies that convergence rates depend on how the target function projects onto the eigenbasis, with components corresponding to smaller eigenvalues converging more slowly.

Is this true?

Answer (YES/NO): NO